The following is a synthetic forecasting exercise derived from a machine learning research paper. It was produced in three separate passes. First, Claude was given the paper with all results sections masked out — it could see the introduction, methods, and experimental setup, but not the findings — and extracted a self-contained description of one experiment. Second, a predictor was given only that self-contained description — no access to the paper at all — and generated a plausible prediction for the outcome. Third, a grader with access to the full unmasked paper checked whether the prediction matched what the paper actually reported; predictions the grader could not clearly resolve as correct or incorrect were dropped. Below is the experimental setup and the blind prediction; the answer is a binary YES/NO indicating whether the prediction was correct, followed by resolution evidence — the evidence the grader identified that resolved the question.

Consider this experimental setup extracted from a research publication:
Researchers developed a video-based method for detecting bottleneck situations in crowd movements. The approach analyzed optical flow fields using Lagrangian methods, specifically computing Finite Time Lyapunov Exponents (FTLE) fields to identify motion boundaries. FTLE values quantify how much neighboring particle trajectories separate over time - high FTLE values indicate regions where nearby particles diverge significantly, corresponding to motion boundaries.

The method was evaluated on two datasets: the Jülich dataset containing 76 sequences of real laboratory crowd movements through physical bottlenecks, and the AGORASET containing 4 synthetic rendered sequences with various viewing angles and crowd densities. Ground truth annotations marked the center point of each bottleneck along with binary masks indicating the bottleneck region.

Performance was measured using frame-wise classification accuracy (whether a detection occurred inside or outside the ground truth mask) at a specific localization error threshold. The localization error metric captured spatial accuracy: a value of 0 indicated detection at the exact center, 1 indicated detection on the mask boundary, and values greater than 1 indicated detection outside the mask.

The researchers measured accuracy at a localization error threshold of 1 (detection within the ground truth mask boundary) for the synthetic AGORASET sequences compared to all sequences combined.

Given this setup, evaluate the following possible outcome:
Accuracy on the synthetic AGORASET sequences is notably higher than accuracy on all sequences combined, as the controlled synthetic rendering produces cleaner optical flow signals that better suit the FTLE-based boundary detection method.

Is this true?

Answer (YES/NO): YES